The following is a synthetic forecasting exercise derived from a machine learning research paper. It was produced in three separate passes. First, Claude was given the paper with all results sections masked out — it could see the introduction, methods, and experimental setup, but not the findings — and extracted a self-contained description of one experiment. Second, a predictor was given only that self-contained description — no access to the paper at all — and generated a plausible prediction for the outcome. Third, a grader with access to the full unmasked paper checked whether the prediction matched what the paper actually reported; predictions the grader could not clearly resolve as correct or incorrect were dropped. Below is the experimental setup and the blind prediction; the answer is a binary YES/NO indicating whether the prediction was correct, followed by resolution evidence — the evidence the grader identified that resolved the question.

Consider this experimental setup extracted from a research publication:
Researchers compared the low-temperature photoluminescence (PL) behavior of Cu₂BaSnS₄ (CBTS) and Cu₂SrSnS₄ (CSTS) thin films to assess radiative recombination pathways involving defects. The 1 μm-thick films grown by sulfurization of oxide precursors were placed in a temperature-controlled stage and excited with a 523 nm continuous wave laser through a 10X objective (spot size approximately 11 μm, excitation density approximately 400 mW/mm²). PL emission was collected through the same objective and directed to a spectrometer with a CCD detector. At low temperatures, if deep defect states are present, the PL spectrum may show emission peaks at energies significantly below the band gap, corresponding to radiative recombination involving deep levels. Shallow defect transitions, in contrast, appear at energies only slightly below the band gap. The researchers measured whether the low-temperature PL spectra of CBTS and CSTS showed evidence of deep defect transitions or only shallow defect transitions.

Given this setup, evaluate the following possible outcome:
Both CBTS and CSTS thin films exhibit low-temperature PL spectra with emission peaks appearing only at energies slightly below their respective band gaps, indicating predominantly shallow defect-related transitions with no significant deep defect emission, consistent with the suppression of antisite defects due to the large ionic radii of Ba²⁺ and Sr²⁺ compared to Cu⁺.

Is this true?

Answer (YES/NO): NO